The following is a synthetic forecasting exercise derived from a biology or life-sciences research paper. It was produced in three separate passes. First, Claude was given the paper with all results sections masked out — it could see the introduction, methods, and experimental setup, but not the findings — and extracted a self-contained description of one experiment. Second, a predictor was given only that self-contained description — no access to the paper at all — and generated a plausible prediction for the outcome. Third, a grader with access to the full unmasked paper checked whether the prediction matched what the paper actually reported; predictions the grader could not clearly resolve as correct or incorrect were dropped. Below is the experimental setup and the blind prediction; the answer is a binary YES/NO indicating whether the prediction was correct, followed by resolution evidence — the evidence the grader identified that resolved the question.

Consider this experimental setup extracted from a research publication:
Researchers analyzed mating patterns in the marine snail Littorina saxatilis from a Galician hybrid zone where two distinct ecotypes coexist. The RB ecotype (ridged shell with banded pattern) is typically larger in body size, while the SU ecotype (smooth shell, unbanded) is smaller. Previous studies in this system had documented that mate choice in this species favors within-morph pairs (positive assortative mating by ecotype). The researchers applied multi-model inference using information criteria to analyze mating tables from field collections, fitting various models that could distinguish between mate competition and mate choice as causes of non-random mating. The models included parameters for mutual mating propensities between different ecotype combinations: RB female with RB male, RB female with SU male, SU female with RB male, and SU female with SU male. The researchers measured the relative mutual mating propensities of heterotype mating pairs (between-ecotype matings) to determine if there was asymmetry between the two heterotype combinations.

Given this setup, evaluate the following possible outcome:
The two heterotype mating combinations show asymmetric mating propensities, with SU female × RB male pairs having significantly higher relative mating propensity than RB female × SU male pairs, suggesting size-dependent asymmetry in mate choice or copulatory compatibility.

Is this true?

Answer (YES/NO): NO